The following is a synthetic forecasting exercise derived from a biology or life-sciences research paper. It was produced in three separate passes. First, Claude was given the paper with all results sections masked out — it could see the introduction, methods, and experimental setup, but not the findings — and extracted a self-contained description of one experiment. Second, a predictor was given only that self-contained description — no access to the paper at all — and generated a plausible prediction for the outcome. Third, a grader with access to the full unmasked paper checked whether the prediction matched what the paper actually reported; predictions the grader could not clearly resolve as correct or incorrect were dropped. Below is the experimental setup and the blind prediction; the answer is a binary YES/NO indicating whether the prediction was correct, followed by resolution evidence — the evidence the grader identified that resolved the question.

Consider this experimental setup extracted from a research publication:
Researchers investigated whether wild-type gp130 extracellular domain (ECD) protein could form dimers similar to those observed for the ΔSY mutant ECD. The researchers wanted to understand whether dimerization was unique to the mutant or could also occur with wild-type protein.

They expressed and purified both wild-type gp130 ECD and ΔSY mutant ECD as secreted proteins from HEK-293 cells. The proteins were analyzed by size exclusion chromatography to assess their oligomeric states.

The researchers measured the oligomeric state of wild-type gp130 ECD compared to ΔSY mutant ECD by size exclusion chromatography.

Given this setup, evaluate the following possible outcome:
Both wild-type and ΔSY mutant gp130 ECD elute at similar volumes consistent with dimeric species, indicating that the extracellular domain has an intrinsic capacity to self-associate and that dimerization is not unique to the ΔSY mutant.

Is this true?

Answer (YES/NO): NO